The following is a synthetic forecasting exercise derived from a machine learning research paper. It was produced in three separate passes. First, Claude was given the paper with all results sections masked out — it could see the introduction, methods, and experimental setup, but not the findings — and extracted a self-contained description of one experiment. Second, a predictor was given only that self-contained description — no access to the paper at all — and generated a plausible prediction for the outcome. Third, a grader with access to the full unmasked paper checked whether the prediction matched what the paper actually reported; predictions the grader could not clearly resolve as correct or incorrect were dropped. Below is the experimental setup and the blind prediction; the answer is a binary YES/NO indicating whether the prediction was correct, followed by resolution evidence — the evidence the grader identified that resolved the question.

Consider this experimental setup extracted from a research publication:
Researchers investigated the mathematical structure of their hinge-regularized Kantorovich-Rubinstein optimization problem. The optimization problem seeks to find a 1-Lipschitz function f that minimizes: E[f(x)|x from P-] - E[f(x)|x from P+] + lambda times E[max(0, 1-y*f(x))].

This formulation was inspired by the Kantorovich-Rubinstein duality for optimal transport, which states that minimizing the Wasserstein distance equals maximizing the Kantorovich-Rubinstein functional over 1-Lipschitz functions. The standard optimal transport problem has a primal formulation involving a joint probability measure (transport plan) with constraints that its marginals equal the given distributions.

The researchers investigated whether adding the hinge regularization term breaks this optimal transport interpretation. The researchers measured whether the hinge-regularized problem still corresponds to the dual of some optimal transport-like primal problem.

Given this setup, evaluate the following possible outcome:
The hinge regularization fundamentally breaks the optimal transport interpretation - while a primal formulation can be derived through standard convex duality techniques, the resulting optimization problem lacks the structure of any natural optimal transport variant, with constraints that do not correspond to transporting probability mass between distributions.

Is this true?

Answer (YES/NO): NO